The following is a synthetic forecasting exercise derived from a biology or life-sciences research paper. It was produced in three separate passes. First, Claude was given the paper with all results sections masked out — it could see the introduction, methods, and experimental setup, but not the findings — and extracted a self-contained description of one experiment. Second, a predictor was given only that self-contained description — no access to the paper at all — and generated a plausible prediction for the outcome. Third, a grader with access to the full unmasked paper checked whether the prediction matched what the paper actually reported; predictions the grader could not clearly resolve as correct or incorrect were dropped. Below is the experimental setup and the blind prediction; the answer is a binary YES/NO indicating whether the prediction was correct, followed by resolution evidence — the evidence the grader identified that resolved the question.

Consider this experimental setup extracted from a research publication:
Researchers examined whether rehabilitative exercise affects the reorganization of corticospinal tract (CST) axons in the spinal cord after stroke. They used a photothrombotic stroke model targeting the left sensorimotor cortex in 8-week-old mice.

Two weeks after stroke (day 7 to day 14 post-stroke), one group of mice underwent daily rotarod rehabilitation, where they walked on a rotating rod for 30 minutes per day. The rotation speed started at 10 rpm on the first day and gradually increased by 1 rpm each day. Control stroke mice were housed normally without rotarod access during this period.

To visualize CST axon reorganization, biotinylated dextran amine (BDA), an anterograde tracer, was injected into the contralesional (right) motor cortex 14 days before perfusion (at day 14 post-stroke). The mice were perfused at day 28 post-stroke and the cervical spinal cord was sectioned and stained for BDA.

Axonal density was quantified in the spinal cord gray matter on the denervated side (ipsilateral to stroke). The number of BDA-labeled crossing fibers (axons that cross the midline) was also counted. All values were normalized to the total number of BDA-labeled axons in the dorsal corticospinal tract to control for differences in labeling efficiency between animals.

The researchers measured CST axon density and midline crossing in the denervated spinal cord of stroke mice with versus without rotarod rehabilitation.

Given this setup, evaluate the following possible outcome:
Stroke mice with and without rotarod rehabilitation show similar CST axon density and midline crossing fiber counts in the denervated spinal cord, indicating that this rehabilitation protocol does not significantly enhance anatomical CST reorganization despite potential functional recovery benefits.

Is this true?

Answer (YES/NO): NO